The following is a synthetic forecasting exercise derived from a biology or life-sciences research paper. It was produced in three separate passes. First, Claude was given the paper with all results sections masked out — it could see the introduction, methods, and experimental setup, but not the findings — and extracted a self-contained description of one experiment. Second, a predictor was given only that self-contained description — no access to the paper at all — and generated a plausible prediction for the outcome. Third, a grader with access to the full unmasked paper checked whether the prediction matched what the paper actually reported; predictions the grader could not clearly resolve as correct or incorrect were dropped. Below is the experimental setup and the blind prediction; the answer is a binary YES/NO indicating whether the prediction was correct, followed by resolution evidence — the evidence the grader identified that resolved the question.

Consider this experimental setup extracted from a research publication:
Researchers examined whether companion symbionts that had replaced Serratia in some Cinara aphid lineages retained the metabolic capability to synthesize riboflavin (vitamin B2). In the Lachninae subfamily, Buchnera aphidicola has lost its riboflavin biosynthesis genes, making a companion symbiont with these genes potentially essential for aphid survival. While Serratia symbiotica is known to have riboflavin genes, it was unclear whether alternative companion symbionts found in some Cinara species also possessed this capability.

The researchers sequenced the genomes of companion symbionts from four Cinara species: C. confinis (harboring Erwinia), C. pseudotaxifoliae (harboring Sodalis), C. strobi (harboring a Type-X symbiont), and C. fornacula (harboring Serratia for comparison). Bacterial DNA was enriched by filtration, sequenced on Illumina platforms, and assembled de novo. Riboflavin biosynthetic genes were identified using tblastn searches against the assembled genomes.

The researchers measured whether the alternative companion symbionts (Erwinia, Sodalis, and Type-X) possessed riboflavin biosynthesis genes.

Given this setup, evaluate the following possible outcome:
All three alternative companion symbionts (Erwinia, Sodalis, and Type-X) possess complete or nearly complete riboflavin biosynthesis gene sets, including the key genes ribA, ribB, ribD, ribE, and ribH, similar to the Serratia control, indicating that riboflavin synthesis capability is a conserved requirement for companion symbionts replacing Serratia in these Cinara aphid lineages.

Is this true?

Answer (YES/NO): YES